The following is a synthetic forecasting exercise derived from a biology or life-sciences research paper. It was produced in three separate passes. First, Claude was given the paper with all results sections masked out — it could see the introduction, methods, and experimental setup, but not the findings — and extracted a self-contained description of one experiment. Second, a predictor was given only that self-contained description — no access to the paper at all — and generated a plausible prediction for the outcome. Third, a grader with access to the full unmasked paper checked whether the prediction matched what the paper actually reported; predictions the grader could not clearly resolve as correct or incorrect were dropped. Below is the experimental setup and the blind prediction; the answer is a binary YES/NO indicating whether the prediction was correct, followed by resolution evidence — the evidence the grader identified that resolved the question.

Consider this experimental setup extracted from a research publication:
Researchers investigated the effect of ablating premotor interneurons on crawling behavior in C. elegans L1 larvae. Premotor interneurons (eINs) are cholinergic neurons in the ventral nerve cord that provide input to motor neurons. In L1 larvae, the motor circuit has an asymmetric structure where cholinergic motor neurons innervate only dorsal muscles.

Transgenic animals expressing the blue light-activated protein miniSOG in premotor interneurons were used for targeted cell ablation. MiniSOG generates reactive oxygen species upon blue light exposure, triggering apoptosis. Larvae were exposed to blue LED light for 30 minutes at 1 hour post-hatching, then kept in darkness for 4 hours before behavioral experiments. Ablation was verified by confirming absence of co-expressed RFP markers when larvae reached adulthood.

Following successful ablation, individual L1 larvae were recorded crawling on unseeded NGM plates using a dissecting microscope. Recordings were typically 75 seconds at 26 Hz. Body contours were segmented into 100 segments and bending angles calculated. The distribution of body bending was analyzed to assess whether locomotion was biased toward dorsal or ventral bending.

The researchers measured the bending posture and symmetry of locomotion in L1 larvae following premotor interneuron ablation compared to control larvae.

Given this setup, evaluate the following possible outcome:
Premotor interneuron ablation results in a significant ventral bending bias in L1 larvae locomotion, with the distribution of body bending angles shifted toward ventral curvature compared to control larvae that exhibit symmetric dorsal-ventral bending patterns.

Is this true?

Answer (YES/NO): NO